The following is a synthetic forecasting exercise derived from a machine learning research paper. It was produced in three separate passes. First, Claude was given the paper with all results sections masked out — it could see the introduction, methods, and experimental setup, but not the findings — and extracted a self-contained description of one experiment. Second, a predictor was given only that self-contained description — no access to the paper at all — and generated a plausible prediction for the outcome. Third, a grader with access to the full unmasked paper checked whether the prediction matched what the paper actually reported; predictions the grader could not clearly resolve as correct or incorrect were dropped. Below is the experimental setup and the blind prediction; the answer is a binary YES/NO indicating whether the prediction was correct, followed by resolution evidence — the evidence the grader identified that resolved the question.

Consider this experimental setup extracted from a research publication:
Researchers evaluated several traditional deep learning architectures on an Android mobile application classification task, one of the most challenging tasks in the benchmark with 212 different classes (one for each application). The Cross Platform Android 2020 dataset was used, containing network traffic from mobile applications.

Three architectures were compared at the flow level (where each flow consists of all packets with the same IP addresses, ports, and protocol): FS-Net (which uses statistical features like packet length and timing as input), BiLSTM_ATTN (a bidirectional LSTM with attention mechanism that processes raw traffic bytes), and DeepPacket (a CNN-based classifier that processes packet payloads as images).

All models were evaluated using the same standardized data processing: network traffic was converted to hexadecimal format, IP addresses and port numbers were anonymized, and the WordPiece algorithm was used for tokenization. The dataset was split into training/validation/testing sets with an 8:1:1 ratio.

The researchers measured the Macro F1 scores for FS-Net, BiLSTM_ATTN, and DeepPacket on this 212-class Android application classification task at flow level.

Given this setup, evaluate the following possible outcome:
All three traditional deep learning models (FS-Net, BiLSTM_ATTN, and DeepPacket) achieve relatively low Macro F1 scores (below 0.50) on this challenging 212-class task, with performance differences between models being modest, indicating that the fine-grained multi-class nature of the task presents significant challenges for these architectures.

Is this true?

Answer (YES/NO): NO